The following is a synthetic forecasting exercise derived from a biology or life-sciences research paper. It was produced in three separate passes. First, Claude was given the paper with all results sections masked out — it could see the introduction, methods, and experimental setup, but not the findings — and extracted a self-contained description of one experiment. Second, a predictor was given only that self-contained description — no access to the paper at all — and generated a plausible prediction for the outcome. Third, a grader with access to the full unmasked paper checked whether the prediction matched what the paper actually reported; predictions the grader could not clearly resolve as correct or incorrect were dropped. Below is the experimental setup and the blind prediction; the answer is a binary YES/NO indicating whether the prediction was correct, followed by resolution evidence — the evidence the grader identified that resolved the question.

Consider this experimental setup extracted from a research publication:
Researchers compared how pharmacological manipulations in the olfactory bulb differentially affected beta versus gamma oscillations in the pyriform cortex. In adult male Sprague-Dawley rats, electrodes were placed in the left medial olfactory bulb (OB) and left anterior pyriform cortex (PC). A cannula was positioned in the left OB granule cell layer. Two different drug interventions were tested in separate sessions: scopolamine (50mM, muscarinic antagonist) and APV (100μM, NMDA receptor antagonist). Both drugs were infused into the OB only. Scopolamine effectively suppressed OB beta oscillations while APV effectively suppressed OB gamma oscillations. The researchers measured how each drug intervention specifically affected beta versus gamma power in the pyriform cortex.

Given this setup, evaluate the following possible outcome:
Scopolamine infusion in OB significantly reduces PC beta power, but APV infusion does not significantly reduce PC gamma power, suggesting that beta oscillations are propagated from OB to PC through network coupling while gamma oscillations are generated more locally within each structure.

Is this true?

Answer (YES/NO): NO